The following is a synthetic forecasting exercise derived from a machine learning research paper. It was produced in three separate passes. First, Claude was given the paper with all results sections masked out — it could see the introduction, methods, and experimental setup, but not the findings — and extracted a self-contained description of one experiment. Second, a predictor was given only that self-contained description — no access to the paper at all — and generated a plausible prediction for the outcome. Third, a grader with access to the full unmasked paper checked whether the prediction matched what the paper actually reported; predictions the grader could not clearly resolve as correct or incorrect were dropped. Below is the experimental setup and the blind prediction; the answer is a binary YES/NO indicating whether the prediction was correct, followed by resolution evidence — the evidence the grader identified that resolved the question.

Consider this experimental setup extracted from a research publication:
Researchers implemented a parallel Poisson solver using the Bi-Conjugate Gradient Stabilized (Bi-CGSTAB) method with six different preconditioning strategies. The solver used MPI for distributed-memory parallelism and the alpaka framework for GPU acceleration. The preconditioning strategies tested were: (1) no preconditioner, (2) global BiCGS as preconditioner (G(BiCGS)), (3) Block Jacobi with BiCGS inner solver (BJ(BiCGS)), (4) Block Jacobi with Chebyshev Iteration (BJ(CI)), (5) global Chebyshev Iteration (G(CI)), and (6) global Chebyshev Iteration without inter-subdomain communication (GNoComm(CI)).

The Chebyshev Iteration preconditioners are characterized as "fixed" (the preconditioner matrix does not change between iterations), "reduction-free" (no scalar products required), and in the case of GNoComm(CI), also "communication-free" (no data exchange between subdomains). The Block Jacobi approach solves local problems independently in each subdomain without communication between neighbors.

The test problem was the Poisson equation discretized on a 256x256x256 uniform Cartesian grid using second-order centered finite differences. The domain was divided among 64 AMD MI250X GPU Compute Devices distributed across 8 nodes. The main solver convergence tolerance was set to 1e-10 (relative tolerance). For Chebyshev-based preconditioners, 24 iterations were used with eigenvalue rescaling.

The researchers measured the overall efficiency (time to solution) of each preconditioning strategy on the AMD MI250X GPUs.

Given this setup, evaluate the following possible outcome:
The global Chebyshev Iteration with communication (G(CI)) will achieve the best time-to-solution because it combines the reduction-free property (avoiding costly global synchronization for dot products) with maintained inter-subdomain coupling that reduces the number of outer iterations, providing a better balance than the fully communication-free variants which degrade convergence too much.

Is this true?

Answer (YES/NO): NO